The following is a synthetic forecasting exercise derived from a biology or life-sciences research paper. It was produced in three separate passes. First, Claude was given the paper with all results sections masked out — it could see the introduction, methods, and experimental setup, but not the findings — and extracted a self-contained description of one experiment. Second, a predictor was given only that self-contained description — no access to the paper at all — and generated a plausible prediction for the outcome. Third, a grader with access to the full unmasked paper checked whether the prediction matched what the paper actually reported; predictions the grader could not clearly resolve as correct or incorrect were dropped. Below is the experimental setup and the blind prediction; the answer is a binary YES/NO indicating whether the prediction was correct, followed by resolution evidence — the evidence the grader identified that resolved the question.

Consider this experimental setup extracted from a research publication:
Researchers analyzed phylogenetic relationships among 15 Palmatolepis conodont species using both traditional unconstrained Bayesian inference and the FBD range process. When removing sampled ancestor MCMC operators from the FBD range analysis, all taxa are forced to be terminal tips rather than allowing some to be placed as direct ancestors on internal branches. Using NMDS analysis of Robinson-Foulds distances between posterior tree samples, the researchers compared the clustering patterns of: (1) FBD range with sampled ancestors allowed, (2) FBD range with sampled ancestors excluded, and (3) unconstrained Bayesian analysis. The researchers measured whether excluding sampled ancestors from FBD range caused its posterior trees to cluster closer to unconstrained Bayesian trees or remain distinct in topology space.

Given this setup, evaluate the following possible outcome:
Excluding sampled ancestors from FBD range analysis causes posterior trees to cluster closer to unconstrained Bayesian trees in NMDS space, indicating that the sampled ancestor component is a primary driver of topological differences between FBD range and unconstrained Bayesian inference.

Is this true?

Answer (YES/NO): NO